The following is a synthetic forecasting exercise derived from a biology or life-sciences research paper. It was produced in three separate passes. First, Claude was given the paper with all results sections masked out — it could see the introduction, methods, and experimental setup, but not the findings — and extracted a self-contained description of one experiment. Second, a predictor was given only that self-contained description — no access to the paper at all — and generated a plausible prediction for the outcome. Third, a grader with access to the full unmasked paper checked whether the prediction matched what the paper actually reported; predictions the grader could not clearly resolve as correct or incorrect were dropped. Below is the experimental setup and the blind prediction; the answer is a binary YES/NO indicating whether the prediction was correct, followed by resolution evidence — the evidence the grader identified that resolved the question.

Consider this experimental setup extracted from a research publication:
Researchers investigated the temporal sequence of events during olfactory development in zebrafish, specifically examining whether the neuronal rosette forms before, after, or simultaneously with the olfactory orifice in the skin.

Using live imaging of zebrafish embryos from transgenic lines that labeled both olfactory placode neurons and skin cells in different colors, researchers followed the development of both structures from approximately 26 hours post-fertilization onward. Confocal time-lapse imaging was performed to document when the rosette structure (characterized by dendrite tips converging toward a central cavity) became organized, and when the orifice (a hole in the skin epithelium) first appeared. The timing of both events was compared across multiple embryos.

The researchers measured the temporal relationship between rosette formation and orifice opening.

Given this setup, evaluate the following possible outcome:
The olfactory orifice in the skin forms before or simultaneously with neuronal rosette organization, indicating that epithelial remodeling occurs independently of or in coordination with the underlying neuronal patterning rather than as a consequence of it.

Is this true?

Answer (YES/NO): NO